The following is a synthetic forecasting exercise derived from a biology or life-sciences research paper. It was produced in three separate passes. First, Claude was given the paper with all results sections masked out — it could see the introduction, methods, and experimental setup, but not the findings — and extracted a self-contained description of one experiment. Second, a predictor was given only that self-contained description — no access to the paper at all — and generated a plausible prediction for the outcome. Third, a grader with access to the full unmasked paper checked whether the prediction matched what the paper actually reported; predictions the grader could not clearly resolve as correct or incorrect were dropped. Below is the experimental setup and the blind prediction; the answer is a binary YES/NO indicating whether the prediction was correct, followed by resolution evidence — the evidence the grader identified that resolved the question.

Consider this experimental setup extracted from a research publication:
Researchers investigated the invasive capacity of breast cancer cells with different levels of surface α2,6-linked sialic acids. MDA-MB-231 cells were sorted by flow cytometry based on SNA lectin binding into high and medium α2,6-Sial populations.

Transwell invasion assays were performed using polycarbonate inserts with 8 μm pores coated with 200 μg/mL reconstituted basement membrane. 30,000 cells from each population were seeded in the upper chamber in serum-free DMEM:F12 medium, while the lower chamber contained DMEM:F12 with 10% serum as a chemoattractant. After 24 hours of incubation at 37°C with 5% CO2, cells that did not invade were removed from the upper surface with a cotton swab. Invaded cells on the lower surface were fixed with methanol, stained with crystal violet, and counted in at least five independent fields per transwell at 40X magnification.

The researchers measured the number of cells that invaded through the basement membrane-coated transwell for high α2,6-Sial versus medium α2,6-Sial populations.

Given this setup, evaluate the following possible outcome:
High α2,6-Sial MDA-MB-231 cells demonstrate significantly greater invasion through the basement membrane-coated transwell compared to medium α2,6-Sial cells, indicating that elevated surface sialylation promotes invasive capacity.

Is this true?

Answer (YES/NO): NO